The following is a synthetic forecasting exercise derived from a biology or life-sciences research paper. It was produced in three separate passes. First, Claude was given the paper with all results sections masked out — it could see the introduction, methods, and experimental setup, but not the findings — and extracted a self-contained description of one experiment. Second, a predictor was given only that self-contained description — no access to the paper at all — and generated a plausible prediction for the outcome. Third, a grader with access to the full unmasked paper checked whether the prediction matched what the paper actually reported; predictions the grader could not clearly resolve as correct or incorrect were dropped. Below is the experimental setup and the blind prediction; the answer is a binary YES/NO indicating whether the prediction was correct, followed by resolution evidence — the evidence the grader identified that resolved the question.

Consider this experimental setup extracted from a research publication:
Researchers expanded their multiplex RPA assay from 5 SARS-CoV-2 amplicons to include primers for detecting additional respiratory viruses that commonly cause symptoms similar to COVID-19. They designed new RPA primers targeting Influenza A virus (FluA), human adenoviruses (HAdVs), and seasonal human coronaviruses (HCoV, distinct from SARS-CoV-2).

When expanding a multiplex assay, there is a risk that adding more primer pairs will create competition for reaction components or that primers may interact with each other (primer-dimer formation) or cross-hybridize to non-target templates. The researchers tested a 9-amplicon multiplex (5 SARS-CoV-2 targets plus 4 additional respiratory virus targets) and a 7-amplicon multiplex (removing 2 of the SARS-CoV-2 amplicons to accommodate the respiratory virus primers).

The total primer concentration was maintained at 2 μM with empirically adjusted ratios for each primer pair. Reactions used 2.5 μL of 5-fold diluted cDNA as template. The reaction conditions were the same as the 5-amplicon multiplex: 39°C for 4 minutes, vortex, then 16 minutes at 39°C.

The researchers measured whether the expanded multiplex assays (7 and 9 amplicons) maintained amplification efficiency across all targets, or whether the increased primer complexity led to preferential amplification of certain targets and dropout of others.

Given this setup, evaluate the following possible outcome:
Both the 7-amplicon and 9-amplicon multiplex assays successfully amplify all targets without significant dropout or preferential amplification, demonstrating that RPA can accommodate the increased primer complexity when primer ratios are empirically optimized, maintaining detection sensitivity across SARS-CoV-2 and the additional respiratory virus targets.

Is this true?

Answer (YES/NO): NO